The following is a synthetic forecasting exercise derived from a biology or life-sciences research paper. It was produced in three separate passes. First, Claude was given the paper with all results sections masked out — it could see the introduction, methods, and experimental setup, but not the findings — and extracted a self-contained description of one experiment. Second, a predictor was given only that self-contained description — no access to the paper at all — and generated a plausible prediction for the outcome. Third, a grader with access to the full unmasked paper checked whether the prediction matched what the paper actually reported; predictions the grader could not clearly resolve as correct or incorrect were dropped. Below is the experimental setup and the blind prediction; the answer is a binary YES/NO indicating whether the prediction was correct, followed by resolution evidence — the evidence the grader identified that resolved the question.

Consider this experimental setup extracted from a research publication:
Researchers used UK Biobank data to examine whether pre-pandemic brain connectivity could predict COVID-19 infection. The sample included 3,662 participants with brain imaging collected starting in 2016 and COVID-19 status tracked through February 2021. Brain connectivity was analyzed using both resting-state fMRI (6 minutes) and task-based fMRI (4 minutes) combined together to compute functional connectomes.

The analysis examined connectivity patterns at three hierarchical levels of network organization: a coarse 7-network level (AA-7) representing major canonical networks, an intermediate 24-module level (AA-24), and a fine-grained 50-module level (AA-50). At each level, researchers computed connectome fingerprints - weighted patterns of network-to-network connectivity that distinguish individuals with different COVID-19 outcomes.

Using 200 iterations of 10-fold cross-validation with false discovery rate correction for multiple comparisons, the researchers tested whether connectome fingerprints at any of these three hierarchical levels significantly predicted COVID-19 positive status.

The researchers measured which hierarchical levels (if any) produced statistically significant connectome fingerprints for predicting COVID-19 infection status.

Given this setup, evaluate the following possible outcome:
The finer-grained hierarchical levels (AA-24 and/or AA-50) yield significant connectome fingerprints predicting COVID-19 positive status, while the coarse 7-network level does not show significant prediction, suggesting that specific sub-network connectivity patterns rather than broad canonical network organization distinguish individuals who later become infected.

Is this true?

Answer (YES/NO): NO